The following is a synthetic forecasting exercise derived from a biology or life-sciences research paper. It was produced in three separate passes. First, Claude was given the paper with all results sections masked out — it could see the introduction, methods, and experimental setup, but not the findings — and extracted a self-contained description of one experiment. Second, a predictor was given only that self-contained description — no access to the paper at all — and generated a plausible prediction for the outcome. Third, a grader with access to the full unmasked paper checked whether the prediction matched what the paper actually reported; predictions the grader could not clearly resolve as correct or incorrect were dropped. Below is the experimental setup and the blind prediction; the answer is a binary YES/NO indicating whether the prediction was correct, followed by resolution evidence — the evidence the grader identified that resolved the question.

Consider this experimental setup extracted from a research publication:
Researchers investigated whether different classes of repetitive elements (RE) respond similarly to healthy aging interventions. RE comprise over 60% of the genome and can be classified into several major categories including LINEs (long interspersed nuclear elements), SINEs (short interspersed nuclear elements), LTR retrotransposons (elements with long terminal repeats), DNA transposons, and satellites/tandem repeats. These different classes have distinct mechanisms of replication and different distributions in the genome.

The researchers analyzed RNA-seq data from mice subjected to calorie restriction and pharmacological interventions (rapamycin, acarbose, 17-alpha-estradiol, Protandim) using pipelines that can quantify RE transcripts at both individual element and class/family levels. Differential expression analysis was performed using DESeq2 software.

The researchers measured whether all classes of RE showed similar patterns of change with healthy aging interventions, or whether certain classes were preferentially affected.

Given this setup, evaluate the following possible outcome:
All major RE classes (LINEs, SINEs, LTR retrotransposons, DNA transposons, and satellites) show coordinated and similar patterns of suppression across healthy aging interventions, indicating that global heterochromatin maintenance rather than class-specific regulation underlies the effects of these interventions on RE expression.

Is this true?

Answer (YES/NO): NO